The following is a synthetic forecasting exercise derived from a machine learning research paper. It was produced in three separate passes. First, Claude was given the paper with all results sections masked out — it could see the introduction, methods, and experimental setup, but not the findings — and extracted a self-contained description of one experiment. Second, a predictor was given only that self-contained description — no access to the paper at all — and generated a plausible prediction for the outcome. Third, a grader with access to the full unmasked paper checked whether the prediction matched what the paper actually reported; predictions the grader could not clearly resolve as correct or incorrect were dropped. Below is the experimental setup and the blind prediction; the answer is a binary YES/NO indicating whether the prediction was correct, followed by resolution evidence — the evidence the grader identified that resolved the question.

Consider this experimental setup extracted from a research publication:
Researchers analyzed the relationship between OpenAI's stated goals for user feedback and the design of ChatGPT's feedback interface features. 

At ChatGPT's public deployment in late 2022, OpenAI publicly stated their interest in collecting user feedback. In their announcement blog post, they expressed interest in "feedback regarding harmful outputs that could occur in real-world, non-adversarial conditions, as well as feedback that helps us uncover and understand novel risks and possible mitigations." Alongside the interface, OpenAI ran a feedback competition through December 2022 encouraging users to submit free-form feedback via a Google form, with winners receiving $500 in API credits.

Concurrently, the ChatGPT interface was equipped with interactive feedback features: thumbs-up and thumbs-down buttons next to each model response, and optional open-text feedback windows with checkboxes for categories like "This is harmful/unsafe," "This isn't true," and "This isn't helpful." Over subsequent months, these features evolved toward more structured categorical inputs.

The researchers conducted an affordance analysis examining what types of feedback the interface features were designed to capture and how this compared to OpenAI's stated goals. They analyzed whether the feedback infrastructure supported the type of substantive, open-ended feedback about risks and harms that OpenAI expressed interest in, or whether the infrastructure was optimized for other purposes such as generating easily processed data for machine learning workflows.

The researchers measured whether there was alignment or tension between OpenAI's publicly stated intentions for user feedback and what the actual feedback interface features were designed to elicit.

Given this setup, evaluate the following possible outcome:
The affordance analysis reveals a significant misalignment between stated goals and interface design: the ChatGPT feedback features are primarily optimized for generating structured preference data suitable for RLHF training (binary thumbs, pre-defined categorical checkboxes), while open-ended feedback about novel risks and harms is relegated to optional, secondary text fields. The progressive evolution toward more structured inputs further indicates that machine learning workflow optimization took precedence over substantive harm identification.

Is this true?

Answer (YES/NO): YES